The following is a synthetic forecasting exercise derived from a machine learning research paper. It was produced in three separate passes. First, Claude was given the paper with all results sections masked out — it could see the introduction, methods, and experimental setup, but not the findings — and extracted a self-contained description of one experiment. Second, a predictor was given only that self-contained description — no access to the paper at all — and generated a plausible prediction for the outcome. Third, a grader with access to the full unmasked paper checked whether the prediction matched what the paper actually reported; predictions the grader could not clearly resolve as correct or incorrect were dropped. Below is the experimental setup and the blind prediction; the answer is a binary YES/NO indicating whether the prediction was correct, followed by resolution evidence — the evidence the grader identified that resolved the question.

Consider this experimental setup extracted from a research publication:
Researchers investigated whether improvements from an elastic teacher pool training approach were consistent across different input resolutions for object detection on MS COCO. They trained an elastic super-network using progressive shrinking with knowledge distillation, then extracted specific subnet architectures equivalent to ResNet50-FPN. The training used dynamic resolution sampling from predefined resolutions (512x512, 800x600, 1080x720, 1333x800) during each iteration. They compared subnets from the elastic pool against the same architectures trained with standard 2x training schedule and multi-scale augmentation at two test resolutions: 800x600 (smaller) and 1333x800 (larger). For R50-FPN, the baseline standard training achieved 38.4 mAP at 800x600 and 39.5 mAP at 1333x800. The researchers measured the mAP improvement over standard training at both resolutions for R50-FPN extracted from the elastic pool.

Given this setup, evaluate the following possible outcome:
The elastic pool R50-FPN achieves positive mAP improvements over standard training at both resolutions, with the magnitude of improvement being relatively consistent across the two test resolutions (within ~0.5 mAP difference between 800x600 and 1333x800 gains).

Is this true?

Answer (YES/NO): YES